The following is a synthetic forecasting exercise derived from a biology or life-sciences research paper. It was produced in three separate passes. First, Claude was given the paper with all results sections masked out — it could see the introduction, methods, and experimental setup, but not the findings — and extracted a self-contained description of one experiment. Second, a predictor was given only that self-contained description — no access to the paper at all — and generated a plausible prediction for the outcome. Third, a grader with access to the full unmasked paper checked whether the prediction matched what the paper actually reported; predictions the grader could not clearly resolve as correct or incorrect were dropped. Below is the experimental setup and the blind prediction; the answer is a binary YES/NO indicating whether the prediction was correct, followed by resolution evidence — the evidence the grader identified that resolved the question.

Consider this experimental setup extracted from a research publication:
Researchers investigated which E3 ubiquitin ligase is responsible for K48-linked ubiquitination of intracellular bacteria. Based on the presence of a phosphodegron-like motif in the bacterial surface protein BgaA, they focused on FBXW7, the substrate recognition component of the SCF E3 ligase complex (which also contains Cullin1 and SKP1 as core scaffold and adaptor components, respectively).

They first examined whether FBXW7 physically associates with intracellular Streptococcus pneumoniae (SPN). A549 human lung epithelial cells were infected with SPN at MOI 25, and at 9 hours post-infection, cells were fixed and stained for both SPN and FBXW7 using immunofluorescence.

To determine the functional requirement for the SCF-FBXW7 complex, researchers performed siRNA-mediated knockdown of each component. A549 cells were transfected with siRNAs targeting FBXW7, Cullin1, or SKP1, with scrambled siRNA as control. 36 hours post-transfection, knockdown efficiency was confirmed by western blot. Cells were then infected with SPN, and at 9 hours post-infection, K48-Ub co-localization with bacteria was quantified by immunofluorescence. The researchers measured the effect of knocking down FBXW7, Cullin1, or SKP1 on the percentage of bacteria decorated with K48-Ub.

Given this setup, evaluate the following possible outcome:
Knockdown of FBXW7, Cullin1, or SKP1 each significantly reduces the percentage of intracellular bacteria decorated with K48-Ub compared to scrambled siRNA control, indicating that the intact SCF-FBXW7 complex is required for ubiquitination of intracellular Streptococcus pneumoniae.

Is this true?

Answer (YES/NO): YES